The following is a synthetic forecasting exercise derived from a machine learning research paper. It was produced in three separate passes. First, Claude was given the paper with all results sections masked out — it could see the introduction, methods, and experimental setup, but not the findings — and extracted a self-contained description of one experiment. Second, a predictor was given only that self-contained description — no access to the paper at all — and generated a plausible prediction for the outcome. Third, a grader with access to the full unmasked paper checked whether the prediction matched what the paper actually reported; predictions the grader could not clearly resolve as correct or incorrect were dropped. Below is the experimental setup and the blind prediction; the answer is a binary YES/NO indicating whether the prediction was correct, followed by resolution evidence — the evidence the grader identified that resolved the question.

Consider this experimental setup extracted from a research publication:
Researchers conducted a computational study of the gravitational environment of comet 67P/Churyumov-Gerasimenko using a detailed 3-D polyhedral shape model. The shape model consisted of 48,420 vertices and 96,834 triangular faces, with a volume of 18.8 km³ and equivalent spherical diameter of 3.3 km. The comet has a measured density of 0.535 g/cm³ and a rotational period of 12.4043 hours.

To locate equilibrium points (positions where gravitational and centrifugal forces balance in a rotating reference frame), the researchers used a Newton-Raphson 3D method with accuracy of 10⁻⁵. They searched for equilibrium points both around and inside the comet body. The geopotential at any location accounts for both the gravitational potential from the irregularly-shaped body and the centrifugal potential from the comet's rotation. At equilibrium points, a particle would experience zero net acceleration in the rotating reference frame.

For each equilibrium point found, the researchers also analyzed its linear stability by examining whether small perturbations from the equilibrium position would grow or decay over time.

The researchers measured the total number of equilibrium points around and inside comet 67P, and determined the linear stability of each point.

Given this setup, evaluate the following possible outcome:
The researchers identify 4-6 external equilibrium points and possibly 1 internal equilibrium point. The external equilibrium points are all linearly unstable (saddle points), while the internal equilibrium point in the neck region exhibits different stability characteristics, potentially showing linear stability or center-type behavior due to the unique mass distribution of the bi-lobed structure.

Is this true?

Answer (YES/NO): NO